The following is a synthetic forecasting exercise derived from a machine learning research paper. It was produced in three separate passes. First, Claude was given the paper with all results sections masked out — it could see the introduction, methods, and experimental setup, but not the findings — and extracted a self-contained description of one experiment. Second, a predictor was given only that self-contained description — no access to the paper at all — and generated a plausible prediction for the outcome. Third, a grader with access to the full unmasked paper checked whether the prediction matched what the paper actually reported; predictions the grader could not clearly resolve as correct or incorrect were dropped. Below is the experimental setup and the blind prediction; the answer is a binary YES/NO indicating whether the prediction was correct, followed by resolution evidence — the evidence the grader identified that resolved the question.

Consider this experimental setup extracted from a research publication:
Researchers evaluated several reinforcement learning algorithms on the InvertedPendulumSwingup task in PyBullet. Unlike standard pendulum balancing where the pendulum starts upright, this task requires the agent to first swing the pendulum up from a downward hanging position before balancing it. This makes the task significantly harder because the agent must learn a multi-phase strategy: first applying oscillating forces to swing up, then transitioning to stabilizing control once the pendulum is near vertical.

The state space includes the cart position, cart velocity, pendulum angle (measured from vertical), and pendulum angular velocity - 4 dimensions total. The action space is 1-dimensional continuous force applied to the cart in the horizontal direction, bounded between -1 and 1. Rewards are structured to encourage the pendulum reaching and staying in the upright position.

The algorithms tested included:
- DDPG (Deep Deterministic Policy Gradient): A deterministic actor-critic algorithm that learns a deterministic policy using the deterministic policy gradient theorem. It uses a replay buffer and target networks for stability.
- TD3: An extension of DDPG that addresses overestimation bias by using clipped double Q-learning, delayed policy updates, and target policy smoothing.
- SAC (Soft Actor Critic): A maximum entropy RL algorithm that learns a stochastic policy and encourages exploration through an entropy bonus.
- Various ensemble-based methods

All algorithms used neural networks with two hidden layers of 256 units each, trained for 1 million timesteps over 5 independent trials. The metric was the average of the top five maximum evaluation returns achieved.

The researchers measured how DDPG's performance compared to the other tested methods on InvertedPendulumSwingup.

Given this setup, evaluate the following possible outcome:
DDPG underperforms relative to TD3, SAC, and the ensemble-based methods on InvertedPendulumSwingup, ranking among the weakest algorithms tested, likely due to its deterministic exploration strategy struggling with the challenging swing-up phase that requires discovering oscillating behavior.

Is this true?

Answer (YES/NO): YES